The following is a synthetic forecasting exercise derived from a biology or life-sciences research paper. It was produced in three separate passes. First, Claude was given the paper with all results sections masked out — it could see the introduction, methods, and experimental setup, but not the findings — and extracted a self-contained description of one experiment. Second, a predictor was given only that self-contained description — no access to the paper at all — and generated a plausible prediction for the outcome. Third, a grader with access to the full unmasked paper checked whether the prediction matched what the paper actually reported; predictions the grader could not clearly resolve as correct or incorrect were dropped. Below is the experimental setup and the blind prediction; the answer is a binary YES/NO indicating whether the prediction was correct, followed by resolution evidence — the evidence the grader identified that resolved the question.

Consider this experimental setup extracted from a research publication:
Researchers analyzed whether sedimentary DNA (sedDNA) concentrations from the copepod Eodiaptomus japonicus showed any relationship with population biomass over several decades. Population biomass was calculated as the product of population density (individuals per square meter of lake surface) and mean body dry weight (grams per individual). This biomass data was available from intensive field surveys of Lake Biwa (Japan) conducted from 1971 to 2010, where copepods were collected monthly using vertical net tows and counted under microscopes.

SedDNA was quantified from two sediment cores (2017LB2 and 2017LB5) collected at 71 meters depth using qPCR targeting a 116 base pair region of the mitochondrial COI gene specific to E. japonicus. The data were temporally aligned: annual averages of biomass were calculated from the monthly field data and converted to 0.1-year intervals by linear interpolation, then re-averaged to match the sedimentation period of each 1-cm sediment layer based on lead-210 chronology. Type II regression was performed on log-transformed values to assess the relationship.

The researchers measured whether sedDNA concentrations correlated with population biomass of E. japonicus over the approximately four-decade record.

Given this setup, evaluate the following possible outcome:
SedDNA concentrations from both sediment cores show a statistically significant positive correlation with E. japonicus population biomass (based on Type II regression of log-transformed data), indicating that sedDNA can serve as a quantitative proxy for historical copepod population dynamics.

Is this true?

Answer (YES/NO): YES